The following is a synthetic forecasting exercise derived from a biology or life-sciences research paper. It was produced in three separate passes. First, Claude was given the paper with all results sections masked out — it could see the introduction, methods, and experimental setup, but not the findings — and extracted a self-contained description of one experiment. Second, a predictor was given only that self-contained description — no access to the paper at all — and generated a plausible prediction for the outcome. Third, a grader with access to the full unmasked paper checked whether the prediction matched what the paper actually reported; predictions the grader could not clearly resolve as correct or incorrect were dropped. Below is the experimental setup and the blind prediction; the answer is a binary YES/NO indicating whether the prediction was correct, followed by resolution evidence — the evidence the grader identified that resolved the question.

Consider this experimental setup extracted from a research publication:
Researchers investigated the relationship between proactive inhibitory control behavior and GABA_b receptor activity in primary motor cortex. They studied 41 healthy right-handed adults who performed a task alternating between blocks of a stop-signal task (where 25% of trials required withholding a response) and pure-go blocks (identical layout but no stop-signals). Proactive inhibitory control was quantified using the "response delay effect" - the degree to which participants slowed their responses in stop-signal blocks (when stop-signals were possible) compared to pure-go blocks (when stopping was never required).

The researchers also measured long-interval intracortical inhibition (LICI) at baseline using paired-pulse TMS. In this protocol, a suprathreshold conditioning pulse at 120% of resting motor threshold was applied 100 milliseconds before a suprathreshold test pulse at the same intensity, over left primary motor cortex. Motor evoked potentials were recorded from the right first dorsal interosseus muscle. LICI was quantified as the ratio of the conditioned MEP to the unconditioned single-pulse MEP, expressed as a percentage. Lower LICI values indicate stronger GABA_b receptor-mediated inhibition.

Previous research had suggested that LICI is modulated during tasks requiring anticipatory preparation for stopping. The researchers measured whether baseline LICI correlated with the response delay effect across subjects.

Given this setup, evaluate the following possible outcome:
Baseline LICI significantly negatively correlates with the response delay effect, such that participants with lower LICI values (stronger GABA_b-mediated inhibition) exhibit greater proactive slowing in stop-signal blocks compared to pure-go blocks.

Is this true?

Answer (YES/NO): NO